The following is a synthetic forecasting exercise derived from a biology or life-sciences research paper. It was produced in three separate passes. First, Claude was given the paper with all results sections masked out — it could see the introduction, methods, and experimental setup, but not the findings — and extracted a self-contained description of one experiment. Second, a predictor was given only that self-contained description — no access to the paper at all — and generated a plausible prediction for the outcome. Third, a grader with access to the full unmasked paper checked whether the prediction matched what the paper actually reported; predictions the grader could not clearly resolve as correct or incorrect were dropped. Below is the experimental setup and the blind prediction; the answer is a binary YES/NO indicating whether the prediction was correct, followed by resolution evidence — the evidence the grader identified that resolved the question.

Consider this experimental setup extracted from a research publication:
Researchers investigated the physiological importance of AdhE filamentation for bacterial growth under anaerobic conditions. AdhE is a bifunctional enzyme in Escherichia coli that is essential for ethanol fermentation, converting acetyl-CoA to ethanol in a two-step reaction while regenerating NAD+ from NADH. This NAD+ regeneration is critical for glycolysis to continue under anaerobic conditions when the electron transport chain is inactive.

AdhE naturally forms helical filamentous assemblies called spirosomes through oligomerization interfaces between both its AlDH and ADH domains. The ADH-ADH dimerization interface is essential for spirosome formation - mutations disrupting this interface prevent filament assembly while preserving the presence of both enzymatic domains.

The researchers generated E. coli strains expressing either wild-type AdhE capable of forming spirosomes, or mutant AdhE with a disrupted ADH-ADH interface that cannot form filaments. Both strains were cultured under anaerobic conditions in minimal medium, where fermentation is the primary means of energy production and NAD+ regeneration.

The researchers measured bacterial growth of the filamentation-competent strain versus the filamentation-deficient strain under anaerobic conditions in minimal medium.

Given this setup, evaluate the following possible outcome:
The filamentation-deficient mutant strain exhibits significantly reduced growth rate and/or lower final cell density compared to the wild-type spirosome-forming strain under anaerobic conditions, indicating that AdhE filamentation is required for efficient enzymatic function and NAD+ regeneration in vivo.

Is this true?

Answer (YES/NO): YES